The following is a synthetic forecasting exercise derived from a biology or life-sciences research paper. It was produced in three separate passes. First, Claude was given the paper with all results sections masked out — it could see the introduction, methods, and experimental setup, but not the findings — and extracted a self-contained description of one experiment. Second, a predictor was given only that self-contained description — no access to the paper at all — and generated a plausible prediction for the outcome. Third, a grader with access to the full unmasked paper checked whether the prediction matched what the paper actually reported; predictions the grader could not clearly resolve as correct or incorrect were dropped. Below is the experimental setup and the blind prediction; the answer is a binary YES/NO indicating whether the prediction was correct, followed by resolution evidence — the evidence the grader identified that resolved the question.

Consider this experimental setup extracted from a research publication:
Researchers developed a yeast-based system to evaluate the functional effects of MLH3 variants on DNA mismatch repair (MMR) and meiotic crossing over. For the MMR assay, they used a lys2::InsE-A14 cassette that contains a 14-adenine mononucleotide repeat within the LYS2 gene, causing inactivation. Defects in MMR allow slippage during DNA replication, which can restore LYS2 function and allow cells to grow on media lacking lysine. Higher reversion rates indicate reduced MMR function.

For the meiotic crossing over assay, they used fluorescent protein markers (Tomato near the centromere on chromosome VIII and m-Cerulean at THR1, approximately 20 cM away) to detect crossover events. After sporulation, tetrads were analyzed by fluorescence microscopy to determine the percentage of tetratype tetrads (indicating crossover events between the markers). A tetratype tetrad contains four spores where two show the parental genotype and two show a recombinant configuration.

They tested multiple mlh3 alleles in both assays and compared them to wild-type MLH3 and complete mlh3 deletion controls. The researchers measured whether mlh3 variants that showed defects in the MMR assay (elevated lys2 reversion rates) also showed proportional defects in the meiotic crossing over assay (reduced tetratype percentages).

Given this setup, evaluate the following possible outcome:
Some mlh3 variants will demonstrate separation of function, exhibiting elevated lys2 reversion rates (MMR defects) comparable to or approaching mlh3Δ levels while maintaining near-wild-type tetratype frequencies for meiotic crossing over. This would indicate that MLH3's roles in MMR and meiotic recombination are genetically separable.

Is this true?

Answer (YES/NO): NO